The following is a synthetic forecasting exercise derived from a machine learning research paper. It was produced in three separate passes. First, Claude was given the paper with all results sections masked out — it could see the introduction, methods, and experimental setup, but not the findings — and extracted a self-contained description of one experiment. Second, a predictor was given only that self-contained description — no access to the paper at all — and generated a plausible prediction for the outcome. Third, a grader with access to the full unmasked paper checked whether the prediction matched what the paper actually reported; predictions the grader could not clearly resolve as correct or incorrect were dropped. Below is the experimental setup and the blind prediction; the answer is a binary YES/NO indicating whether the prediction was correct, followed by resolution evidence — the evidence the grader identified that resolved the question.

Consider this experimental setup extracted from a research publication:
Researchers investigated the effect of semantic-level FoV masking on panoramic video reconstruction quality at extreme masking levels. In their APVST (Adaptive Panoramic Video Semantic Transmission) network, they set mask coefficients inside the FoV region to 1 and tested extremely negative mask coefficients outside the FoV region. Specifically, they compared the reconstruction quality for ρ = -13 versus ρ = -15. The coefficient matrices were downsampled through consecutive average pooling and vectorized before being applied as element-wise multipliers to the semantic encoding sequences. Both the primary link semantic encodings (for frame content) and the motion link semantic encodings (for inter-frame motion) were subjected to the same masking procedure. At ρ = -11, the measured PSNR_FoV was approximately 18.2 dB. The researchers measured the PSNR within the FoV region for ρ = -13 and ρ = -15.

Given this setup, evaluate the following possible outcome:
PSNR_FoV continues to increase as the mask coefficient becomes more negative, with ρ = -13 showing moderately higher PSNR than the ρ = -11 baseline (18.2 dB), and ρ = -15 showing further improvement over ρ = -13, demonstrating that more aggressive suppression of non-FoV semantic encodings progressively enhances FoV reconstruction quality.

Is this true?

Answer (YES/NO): NO